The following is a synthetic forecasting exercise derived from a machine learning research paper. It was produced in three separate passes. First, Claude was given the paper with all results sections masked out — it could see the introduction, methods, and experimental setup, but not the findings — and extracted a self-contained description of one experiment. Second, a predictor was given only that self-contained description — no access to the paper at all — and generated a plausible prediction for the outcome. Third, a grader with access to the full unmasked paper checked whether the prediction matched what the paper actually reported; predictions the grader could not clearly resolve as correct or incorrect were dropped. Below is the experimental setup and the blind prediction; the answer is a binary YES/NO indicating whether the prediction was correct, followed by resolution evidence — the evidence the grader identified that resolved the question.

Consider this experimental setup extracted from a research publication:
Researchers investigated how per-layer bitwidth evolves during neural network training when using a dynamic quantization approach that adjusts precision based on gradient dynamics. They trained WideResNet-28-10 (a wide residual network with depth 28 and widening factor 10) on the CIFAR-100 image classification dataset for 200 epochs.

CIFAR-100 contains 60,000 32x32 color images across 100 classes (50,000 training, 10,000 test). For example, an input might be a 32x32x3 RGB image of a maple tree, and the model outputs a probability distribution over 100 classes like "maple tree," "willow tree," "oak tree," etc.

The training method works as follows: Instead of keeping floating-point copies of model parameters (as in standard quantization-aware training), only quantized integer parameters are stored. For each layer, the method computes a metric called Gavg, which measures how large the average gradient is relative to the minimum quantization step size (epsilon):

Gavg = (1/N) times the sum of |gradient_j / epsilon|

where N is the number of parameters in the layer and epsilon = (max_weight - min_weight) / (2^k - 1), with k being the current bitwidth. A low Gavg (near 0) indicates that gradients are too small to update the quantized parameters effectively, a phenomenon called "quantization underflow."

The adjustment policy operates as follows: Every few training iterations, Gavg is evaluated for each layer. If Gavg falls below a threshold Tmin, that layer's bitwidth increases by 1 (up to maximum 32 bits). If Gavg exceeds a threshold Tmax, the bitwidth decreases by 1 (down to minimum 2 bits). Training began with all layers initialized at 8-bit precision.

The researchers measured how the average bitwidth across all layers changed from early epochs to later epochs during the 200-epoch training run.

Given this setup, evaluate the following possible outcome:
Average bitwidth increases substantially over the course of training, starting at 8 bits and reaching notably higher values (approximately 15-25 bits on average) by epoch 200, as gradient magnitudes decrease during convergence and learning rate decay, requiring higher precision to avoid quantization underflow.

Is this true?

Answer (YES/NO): NO